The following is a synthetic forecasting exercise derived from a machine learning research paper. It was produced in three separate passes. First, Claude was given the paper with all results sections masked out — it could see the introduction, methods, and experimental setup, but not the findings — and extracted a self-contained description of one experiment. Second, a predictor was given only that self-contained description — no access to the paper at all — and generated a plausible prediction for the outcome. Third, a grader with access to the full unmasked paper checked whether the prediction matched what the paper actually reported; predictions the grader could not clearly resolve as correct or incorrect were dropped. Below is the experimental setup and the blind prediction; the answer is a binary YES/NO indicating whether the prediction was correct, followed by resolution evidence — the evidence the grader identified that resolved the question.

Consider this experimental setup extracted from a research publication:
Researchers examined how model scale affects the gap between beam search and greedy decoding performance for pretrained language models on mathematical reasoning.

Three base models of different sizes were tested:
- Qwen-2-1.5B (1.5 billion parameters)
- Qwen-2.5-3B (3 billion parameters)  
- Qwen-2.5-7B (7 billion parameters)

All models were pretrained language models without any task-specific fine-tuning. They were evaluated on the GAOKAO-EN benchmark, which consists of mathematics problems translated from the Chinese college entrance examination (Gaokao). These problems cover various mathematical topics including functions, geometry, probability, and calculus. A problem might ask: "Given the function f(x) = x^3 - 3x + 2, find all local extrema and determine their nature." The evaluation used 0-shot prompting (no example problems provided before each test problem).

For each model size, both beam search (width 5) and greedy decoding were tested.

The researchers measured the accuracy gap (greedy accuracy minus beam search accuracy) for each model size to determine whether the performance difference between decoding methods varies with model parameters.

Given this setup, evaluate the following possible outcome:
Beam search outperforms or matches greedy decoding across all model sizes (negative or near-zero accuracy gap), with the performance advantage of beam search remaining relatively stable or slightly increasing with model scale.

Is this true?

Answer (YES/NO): NO